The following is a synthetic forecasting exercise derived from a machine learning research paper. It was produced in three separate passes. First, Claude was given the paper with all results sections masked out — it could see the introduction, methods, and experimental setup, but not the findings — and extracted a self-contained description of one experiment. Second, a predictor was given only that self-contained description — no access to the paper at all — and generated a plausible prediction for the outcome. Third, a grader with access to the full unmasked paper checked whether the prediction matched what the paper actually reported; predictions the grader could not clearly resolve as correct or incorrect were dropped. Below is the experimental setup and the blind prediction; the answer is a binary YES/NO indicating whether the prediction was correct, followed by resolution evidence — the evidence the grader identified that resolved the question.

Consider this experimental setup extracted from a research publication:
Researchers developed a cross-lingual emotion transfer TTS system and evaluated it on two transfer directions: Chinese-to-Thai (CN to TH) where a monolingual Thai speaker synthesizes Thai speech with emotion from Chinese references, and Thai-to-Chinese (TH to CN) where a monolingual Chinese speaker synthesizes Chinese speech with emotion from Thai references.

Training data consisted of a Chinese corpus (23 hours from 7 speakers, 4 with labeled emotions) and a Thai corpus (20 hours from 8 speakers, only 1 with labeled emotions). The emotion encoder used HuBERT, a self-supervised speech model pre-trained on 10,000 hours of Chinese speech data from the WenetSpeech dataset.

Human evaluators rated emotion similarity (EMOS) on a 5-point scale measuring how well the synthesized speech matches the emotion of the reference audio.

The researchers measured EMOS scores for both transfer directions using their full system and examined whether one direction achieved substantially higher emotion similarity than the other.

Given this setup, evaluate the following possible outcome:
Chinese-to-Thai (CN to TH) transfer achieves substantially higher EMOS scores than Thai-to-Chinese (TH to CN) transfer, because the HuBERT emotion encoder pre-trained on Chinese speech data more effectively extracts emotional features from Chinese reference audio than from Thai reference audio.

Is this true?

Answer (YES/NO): NO